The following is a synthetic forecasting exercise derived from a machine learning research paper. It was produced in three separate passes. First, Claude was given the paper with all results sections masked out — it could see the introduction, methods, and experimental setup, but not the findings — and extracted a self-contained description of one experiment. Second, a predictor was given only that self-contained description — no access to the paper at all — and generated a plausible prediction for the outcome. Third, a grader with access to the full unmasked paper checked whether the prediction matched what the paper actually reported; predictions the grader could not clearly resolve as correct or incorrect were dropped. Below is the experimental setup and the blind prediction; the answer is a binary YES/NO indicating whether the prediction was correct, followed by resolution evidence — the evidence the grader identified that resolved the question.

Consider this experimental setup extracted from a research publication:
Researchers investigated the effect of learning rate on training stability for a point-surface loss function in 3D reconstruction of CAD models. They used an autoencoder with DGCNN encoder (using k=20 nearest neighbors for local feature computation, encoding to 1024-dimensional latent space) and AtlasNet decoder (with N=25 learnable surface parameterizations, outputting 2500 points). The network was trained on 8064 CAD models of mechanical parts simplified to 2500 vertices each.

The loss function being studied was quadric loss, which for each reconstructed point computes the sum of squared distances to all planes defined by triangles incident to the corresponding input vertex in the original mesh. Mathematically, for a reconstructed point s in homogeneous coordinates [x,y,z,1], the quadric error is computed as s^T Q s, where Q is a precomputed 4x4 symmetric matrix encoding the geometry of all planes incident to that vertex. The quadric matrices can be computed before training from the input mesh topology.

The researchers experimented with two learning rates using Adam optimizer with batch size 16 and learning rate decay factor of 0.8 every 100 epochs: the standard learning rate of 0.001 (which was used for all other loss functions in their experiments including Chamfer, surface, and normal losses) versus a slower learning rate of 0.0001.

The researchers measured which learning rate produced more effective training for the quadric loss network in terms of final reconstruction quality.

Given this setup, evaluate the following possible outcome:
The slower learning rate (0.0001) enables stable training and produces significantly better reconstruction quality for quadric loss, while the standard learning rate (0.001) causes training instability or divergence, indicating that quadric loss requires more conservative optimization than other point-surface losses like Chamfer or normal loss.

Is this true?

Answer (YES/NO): NO